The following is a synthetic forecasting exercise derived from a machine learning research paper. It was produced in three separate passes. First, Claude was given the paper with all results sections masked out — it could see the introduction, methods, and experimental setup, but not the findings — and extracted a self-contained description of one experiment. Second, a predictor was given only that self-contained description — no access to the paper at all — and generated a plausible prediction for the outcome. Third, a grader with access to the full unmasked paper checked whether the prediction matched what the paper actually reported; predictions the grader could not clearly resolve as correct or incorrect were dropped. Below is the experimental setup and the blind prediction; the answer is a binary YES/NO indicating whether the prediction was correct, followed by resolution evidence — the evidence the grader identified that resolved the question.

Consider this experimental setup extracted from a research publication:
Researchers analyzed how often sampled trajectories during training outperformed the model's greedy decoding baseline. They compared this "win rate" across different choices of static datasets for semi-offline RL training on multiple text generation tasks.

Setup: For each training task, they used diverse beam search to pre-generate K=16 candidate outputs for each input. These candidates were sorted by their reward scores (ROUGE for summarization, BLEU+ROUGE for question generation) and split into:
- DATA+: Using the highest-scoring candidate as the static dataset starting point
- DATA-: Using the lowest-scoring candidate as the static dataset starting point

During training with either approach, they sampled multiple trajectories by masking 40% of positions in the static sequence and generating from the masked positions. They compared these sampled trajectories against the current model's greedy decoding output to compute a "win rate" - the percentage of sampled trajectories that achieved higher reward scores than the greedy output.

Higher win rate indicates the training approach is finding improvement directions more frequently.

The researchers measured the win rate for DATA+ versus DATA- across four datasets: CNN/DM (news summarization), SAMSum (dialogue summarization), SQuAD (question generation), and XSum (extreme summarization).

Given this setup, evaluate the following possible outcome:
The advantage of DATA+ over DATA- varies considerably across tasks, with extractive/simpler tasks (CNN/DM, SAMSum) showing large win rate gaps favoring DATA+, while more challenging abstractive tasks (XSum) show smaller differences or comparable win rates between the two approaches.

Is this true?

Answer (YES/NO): NO